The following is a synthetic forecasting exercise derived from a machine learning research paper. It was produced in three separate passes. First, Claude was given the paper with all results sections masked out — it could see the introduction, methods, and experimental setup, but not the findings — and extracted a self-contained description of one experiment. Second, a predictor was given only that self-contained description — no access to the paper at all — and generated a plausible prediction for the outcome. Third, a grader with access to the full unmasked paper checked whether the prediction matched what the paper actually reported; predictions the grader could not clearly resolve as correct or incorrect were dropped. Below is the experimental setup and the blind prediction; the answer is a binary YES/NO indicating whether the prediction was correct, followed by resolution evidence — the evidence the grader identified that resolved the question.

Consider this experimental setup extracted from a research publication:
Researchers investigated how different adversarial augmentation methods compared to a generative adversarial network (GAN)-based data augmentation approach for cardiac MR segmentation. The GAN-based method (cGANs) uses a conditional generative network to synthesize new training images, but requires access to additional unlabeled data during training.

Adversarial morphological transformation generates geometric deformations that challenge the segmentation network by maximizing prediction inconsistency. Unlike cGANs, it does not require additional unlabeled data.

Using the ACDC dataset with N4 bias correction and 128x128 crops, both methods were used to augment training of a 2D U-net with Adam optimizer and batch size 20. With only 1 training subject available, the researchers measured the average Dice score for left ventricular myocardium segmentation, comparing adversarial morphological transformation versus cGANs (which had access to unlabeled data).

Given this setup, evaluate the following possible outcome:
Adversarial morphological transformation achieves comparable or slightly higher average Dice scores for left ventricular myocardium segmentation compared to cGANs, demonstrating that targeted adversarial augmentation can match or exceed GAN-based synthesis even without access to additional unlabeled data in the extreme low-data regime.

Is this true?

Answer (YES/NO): NO